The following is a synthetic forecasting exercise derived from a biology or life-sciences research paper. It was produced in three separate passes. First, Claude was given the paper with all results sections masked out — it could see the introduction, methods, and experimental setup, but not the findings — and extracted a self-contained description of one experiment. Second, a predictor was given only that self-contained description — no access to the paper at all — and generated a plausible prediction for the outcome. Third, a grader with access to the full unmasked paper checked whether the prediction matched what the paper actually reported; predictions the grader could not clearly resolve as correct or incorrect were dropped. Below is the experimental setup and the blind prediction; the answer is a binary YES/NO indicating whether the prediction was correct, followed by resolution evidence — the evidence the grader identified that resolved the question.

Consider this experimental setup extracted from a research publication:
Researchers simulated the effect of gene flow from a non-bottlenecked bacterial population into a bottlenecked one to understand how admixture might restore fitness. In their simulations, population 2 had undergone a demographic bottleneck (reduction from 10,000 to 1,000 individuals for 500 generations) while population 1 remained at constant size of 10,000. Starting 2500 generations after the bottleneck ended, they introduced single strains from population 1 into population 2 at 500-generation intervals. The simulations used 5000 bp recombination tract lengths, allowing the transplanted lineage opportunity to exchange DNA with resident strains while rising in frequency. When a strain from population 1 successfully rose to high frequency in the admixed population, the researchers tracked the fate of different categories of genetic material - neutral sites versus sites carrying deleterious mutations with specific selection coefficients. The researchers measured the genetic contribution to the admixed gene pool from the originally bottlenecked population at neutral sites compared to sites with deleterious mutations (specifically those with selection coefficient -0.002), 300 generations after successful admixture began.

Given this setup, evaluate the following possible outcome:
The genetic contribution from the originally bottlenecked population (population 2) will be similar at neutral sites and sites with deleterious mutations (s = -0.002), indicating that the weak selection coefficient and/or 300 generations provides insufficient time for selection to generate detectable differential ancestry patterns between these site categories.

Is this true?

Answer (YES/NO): NO